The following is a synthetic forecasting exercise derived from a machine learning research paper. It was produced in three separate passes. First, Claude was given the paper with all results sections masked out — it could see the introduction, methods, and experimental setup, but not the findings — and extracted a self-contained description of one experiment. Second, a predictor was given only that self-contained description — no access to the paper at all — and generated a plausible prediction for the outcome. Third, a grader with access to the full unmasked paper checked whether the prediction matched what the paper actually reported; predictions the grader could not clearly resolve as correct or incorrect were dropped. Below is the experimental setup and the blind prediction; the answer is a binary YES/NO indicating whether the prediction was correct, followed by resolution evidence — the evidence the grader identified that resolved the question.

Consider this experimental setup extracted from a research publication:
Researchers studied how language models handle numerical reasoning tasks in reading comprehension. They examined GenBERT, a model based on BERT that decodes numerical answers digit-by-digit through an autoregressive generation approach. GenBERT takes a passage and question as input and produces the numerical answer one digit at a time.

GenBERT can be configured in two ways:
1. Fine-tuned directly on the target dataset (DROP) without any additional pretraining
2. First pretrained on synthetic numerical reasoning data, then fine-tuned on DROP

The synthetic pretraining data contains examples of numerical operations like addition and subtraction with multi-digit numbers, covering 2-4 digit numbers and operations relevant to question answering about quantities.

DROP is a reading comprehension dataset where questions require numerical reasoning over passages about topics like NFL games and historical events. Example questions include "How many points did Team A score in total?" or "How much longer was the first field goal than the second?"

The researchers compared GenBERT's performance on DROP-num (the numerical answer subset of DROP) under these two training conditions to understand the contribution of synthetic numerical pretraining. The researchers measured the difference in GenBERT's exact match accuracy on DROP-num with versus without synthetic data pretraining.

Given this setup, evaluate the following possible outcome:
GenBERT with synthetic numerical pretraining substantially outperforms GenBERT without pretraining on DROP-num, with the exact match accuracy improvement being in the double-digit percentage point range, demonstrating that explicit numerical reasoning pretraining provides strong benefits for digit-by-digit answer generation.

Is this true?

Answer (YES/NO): YES